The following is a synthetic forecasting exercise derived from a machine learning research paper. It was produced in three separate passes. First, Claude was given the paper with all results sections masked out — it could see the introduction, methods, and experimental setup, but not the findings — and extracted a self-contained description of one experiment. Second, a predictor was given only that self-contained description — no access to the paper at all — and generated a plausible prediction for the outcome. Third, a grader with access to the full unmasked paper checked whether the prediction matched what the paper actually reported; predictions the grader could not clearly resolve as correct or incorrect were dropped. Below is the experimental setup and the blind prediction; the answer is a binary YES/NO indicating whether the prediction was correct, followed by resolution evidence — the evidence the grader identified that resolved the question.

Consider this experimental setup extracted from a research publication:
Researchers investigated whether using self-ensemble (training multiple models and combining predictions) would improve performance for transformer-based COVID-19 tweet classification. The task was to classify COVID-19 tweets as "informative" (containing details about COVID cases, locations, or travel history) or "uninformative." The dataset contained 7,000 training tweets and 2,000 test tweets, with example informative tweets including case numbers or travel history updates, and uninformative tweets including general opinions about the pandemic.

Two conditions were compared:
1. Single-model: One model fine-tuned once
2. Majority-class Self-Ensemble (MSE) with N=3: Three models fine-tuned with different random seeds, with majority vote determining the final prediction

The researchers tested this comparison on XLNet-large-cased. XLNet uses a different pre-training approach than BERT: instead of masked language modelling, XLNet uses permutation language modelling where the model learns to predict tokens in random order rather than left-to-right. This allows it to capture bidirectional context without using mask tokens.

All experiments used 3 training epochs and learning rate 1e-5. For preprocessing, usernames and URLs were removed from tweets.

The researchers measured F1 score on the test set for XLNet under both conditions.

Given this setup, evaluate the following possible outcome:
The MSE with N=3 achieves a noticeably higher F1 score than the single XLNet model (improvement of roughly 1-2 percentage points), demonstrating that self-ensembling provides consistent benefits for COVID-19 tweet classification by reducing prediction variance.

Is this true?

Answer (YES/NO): NO